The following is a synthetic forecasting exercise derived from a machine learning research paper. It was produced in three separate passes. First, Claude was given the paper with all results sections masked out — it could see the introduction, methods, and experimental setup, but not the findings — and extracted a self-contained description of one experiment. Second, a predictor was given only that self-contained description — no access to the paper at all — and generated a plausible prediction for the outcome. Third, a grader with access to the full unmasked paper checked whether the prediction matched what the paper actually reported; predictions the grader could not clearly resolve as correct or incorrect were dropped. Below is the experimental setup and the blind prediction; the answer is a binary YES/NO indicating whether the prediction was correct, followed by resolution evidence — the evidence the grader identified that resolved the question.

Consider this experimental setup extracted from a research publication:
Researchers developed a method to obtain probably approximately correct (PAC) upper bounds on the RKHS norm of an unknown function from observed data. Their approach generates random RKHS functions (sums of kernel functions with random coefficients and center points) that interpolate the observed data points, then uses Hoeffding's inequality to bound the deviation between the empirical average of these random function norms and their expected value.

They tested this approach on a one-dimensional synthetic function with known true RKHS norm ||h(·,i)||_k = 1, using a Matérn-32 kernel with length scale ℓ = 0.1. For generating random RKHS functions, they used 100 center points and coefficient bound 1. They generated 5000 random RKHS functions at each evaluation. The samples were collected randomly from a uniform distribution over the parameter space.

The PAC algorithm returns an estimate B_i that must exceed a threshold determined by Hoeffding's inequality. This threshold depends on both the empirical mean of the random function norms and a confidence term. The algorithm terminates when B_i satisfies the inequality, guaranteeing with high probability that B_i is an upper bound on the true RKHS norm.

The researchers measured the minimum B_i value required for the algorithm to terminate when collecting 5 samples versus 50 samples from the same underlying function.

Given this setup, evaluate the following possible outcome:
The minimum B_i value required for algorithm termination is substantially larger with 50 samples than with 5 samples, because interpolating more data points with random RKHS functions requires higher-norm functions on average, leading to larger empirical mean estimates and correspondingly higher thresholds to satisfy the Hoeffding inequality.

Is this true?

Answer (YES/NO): NO